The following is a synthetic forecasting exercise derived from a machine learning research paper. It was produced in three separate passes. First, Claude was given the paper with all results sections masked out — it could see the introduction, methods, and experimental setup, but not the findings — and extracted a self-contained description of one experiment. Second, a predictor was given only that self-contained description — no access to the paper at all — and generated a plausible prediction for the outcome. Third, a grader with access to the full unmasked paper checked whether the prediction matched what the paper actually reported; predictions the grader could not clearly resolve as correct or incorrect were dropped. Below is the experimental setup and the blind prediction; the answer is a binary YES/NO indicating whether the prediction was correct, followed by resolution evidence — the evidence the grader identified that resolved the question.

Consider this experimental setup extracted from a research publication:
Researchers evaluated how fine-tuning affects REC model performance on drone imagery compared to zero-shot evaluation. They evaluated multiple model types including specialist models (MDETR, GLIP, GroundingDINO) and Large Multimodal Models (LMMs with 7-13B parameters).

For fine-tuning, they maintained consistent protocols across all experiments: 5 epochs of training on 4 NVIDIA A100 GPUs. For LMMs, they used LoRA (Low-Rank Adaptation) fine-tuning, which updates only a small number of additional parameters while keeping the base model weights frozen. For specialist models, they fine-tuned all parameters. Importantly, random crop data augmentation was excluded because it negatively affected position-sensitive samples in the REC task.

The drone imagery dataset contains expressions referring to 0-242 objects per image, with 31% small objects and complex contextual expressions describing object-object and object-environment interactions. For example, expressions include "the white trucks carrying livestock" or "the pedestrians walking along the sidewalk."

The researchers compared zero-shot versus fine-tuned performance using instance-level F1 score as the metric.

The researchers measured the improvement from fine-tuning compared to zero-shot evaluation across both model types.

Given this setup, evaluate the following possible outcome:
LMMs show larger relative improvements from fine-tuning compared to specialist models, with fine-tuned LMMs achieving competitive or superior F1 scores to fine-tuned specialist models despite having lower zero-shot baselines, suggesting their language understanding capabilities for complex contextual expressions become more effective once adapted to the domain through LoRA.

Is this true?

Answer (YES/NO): NO